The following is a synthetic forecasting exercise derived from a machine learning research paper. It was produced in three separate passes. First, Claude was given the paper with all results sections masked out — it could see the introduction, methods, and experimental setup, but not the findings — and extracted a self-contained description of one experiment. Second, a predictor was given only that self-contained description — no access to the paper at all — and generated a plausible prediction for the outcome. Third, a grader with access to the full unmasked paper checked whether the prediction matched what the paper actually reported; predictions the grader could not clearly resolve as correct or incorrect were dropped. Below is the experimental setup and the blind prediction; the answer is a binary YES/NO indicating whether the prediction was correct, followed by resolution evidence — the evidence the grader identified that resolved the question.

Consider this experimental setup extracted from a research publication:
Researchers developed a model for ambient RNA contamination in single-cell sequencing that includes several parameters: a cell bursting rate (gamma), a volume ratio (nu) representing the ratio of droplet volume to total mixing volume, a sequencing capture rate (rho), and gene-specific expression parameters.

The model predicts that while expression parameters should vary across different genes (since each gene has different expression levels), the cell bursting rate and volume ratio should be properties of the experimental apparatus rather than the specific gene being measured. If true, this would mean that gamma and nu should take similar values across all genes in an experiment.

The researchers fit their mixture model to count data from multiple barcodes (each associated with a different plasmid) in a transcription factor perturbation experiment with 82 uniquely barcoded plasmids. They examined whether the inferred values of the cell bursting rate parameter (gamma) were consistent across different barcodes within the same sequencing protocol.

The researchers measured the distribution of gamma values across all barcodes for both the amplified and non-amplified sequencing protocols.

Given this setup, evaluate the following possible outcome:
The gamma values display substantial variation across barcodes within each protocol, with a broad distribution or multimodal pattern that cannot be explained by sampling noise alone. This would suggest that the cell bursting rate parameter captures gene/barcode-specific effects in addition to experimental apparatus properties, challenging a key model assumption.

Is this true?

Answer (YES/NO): NO